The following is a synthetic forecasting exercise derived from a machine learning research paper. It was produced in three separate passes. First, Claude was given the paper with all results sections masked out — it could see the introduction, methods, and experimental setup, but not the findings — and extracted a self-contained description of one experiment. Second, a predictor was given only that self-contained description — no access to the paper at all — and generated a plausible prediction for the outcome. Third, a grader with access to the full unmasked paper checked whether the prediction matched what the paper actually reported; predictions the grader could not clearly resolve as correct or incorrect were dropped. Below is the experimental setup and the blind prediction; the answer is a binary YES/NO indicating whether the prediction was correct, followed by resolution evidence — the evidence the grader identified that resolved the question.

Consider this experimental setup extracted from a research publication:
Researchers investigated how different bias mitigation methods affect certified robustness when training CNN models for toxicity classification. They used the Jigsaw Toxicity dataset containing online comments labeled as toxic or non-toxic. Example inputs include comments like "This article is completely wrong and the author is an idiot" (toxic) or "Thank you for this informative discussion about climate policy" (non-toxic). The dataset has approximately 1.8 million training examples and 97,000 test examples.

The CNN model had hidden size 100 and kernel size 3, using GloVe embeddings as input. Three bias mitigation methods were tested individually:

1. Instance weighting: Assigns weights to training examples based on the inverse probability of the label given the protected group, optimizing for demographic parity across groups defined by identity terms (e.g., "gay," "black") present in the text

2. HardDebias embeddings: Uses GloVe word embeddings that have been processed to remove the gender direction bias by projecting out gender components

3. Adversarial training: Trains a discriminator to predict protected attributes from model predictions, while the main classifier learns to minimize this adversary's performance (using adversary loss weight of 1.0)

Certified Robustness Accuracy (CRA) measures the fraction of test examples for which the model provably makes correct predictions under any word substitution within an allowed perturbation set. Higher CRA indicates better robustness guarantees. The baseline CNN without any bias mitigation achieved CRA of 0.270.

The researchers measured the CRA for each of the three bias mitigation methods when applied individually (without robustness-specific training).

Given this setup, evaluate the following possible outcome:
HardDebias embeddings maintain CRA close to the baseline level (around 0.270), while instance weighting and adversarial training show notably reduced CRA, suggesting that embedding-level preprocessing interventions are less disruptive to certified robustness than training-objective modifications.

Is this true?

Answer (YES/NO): NO